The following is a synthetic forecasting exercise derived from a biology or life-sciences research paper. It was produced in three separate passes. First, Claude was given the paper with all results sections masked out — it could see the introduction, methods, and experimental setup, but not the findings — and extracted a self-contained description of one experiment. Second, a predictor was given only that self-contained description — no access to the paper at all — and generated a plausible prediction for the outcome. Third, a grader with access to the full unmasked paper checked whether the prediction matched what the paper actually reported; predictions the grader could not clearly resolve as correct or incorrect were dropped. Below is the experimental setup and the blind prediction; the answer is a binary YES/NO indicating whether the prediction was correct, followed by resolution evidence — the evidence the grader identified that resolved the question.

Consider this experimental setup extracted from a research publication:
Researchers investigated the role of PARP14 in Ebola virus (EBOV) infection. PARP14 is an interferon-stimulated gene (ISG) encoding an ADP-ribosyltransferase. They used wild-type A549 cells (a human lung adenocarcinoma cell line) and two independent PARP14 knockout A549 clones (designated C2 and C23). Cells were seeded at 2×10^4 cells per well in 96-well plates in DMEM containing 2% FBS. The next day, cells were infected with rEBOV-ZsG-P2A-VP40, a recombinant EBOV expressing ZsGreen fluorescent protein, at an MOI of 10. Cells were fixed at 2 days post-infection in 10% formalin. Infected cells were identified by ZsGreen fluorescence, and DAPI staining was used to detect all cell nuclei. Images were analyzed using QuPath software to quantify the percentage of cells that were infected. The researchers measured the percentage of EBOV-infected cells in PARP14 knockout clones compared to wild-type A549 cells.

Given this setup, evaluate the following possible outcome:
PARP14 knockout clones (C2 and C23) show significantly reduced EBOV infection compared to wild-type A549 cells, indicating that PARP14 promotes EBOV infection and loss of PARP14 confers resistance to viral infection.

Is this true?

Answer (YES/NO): YES